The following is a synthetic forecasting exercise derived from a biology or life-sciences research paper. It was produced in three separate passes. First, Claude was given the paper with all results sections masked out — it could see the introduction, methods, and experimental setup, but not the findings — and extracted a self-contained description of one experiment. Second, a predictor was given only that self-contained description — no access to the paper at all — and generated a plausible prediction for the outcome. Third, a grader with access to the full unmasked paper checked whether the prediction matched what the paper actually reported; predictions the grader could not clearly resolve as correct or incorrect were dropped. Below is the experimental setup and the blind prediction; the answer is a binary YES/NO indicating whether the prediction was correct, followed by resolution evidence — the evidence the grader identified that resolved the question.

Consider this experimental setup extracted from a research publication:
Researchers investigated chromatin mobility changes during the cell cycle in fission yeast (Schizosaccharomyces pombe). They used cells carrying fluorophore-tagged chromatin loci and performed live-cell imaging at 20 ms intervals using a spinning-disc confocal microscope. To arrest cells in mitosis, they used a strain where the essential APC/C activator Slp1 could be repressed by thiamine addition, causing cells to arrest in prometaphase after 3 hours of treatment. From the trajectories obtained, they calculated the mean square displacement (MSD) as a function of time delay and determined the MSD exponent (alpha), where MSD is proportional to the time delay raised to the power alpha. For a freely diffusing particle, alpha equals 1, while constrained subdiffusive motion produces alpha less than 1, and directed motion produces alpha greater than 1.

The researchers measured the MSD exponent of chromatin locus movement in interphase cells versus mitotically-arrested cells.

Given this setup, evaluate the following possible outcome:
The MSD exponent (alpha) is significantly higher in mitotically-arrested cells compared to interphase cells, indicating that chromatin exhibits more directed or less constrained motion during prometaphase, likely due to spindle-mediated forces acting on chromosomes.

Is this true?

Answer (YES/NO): NO